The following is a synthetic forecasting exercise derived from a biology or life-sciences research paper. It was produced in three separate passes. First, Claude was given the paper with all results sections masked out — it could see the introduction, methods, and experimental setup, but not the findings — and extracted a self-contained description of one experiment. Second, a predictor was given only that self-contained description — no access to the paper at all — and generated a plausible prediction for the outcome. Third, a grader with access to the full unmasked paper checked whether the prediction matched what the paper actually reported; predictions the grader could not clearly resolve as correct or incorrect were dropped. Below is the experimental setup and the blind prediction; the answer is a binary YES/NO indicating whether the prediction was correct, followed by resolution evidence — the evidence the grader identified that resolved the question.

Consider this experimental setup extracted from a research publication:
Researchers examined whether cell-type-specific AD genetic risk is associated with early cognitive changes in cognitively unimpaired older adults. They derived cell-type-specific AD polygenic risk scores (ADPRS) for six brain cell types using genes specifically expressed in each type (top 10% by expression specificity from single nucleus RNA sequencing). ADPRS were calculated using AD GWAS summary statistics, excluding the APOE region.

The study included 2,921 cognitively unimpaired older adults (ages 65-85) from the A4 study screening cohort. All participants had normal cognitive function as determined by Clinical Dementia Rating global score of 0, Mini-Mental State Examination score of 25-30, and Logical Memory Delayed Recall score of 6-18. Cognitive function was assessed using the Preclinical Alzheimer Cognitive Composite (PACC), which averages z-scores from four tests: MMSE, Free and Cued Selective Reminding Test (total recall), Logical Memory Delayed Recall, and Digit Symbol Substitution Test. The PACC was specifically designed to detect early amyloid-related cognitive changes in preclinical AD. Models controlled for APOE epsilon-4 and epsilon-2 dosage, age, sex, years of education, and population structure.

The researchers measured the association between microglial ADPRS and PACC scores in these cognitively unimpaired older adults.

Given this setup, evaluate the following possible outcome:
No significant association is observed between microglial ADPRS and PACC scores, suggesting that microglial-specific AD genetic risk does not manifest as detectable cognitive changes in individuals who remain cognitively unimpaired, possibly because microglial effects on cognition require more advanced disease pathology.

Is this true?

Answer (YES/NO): YES